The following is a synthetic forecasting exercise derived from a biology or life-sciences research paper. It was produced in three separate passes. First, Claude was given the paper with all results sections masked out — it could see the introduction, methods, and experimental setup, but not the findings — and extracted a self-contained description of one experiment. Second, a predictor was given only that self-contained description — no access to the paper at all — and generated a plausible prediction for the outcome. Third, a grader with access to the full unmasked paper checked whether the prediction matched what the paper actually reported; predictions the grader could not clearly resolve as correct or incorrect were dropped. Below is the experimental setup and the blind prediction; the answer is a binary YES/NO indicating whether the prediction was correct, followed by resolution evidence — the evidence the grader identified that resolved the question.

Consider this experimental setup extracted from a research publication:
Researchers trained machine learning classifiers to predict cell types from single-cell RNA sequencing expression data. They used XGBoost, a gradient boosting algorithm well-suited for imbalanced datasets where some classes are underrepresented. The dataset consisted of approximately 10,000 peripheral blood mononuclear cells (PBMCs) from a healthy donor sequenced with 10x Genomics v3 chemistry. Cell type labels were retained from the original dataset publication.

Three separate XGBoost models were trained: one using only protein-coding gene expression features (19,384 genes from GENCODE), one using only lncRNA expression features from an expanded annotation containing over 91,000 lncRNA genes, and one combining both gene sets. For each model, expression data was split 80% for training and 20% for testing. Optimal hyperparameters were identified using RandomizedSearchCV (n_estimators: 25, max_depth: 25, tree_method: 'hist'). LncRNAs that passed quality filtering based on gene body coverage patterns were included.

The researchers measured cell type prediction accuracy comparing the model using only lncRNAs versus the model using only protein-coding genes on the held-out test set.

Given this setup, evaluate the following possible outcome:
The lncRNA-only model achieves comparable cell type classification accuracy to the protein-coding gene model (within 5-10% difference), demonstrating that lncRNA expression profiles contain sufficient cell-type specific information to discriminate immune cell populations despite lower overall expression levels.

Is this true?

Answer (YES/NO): YES